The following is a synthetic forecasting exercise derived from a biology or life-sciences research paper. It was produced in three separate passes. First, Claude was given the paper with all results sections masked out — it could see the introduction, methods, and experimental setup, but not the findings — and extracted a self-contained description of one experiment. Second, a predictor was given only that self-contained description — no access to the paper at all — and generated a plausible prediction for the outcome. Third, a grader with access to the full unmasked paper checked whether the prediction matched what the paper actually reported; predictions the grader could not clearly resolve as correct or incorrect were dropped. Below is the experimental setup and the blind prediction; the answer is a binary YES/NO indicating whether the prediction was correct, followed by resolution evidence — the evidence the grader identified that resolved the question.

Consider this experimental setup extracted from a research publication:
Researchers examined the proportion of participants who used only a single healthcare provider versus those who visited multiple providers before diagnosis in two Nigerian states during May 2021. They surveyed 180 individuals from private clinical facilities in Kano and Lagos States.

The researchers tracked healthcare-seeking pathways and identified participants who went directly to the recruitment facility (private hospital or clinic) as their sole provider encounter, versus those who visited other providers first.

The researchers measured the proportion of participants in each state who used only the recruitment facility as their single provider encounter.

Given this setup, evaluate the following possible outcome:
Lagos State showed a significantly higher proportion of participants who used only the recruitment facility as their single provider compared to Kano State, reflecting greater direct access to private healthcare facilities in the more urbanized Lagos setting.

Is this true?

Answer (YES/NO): YES